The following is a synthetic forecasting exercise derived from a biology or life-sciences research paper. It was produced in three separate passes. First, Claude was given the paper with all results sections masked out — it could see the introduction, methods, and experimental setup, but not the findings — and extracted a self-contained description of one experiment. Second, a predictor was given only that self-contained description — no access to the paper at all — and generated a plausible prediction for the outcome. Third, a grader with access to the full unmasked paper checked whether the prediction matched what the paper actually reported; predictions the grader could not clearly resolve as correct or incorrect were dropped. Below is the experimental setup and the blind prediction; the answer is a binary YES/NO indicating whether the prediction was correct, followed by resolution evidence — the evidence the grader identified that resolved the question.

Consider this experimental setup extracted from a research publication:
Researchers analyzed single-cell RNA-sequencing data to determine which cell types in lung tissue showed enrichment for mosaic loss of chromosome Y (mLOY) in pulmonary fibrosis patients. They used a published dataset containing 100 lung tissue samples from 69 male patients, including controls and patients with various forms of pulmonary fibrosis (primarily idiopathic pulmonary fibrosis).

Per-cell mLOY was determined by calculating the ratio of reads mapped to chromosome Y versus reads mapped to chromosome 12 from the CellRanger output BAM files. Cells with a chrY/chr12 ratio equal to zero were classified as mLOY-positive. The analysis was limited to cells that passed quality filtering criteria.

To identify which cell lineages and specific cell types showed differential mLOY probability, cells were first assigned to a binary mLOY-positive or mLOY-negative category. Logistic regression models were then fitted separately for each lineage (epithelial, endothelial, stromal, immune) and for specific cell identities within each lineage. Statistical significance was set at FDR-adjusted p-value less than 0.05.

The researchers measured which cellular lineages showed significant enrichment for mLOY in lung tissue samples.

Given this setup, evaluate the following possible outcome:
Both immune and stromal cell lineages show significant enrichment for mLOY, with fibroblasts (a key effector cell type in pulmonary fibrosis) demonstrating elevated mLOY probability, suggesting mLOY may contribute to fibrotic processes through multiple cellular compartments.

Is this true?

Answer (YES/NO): NO